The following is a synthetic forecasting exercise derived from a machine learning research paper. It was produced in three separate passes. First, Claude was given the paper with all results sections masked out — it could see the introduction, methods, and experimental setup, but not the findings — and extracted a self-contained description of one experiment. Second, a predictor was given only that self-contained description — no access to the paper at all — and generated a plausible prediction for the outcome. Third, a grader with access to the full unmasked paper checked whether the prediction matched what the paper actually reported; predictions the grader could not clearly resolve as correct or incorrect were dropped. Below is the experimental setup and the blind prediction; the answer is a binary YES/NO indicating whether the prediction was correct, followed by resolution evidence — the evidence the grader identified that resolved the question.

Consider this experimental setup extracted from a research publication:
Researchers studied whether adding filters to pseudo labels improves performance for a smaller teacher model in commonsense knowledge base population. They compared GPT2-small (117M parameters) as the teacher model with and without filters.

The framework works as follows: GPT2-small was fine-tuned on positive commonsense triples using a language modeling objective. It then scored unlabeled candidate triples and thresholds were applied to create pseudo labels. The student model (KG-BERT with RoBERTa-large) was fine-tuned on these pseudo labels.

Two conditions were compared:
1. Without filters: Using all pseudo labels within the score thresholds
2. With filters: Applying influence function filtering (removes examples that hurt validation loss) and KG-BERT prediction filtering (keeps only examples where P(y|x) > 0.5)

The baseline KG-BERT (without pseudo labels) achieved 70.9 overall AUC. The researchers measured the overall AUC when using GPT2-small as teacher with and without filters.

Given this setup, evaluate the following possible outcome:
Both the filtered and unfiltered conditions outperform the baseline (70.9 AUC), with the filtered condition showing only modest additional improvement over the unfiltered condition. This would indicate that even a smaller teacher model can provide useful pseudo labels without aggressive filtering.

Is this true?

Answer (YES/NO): NO